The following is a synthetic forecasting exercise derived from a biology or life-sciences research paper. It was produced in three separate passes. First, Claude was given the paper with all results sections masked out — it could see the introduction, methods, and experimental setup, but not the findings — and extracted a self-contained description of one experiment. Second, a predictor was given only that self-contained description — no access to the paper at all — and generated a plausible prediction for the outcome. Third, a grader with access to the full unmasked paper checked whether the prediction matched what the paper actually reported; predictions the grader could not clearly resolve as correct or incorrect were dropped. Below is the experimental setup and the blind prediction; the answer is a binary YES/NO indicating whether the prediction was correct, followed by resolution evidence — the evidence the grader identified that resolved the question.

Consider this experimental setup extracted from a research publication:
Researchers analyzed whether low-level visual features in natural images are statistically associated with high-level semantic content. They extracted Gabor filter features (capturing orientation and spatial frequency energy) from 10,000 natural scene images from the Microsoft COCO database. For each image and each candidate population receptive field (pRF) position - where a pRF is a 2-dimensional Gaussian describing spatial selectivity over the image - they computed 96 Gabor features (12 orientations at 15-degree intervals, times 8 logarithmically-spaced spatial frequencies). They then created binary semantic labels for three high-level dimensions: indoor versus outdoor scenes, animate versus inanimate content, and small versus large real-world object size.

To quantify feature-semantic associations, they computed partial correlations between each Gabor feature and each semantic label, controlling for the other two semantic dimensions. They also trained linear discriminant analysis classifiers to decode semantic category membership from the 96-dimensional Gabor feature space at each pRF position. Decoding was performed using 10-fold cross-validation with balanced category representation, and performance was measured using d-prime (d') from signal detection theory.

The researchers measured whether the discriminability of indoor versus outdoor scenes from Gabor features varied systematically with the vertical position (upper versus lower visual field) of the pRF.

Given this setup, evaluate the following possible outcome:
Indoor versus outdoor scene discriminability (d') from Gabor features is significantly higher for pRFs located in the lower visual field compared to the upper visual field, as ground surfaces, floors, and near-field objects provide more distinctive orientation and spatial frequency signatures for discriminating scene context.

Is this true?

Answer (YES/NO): NO